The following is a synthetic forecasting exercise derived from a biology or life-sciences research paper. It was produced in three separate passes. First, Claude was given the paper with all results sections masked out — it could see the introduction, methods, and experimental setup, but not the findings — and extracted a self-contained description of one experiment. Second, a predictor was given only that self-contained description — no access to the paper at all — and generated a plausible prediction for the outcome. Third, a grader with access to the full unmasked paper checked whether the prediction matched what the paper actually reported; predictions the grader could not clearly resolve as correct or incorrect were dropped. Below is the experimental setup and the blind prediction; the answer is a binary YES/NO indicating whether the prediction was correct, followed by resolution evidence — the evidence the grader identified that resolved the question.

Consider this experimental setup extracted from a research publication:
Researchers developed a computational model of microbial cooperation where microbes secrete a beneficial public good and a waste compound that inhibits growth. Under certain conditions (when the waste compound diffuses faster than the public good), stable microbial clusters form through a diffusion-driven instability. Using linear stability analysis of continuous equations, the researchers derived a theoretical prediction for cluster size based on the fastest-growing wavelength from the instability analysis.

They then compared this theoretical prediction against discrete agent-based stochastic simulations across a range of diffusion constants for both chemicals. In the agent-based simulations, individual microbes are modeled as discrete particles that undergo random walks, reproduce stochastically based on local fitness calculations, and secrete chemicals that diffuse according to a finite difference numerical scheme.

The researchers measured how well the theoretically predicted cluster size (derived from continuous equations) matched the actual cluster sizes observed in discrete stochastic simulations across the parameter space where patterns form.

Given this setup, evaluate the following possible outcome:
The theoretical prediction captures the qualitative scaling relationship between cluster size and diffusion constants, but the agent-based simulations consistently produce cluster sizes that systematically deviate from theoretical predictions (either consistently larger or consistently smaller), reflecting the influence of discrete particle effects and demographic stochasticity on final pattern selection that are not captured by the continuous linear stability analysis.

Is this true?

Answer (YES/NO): NO